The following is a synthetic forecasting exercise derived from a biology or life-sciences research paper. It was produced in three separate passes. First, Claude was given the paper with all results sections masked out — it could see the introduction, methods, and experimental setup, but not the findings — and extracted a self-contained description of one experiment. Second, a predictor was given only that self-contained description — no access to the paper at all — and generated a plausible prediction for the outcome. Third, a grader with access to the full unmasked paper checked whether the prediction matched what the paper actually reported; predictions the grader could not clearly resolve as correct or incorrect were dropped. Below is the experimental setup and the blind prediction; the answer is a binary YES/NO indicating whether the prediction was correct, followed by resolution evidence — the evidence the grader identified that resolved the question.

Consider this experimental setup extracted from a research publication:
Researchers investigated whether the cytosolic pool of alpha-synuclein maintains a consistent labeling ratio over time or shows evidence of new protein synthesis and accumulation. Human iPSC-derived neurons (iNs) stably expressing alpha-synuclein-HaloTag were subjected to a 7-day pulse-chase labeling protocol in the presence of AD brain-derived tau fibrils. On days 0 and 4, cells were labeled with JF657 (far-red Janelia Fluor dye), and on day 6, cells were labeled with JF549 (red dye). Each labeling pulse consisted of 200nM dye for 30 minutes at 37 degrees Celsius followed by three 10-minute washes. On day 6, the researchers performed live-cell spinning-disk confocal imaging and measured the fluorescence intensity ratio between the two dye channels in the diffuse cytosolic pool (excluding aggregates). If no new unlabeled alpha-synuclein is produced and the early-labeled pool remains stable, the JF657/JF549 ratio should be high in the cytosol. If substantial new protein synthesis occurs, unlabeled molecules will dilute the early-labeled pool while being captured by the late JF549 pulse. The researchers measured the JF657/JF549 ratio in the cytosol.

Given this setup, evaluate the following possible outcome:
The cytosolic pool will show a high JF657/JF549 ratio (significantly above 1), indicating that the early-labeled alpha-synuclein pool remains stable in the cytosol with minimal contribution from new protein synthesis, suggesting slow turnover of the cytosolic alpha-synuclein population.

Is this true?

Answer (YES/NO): YES